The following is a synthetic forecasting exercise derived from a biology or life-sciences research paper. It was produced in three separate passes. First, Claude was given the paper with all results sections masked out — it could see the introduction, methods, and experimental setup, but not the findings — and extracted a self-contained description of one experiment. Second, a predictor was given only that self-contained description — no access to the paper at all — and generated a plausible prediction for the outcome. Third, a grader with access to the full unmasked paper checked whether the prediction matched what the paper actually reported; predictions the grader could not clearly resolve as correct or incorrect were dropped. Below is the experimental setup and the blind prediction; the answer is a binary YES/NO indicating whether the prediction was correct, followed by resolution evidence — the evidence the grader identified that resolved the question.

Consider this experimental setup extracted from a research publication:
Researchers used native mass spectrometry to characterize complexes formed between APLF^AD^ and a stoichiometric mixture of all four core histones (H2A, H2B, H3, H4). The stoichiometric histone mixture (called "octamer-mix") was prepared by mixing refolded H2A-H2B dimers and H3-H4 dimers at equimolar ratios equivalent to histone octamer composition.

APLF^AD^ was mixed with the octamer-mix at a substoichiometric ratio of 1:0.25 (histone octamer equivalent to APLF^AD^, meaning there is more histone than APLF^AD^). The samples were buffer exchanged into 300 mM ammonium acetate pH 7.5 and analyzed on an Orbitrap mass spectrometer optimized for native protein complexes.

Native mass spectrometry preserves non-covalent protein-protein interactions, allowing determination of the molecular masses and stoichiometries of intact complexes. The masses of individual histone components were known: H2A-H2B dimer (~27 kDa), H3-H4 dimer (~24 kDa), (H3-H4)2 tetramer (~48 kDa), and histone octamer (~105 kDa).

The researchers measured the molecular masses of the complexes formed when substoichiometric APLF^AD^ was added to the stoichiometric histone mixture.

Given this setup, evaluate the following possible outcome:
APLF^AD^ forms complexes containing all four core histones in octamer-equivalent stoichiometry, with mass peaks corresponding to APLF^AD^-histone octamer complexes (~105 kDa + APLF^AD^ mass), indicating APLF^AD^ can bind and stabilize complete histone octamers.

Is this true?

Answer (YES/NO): YES